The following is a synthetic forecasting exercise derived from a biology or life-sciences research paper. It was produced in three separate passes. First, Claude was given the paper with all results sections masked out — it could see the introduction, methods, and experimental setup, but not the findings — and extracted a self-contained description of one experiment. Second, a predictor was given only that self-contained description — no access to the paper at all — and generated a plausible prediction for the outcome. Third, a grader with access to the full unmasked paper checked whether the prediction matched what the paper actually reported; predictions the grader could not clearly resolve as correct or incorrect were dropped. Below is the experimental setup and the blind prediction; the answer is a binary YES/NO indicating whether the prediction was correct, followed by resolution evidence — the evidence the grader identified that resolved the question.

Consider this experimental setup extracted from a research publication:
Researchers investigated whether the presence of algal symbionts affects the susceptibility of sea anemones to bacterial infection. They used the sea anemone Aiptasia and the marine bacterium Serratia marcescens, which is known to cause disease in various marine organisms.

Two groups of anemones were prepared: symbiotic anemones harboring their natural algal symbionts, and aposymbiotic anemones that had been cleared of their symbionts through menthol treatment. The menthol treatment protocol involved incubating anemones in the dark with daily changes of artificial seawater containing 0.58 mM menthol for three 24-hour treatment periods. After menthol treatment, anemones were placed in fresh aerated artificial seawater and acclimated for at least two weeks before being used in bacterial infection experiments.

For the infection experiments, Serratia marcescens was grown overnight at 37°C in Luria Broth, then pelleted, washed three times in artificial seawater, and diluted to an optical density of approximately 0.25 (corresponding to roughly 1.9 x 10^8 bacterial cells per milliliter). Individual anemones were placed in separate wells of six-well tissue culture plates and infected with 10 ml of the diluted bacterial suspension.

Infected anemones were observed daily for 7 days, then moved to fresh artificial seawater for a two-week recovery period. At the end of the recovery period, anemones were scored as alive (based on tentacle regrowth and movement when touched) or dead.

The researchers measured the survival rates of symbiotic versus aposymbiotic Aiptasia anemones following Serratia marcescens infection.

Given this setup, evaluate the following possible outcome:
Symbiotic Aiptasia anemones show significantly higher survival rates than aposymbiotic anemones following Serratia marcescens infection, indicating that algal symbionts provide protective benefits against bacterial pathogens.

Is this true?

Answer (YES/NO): NO